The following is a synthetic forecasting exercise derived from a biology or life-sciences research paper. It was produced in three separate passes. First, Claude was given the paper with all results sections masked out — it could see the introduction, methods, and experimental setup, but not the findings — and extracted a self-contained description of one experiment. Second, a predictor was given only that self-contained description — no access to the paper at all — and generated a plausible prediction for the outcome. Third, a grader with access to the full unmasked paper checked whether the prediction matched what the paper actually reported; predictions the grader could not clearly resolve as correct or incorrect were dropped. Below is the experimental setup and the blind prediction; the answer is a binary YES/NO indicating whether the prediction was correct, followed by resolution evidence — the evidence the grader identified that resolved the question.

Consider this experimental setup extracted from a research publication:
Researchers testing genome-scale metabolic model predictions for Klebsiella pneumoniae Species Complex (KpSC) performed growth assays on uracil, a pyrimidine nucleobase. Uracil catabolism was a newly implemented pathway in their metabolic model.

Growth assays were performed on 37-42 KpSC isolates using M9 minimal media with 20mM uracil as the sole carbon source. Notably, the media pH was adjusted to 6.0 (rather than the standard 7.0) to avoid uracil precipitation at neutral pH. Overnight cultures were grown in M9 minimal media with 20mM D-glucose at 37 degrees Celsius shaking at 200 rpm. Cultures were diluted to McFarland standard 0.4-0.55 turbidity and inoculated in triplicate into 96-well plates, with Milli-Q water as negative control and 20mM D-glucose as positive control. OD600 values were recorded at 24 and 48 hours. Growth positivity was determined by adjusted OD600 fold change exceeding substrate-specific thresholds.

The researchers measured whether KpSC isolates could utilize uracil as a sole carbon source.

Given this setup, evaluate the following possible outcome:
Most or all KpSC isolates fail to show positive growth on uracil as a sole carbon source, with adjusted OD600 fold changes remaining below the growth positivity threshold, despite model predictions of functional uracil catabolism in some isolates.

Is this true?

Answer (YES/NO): NO